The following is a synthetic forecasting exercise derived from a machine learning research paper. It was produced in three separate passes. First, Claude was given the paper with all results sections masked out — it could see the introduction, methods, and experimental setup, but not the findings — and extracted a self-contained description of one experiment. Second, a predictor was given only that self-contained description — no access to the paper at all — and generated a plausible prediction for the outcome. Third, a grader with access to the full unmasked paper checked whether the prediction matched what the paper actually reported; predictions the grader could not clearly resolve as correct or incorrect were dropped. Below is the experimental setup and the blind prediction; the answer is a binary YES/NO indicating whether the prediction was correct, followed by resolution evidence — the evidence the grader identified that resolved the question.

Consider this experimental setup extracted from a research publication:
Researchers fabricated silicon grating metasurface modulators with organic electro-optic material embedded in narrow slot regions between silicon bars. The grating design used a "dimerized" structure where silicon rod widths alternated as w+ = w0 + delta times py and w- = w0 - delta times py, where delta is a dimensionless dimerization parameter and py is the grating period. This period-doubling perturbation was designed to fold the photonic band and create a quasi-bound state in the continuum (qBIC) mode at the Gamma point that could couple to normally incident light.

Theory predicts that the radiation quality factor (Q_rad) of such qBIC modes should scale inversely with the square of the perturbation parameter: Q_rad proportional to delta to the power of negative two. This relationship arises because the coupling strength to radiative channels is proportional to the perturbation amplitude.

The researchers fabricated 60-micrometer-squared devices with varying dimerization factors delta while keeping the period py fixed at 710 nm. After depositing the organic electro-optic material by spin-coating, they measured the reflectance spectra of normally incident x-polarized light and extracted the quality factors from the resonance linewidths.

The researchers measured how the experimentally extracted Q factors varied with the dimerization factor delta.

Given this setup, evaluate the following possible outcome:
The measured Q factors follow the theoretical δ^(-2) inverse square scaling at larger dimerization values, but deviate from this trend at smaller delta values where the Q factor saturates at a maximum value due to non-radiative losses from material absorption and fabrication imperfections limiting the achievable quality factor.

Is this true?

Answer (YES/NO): NO